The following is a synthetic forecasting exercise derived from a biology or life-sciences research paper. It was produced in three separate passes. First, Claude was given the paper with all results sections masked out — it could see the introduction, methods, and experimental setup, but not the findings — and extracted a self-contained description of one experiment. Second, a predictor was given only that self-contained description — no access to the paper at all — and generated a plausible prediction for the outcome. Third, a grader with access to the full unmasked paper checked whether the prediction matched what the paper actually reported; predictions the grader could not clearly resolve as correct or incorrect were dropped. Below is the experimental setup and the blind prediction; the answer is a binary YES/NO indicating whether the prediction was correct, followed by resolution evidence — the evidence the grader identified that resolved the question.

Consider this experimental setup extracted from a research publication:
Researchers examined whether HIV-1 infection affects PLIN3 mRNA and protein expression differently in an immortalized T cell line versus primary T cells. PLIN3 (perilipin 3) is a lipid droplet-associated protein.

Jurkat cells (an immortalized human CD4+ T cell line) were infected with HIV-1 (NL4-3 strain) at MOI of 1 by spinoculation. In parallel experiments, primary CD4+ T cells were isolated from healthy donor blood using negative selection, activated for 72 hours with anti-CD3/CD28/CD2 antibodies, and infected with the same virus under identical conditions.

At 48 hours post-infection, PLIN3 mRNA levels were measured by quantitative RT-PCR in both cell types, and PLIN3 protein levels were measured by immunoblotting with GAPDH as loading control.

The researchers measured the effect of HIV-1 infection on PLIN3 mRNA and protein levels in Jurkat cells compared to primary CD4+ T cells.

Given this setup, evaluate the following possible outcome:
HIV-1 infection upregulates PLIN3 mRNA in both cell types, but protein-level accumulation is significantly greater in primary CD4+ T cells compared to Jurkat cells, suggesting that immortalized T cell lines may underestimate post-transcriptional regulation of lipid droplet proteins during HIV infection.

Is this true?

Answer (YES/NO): NO